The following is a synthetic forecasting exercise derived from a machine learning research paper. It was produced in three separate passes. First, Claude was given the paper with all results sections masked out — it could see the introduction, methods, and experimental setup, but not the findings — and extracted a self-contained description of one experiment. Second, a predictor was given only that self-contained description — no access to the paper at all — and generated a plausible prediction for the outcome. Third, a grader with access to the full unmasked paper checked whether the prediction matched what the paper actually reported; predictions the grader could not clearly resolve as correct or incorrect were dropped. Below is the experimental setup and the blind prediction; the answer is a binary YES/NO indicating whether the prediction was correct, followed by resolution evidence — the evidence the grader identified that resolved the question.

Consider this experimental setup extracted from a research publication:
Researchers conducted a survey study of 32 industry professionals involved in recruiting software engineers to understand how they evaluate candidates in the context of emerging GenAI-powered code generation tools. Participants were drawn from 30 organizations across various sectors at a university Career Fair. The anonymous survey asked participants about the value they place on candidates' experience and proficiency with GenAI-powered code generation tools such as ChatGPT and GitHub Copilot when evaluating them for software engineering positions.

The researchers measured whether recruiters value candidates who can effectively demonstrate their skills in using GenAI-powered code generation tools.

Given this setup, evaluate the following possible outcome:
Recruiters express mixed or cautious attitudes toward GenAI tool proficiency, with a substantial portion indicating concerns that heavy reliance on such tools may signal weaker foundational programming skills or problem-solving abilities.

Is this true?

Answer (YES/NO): NO